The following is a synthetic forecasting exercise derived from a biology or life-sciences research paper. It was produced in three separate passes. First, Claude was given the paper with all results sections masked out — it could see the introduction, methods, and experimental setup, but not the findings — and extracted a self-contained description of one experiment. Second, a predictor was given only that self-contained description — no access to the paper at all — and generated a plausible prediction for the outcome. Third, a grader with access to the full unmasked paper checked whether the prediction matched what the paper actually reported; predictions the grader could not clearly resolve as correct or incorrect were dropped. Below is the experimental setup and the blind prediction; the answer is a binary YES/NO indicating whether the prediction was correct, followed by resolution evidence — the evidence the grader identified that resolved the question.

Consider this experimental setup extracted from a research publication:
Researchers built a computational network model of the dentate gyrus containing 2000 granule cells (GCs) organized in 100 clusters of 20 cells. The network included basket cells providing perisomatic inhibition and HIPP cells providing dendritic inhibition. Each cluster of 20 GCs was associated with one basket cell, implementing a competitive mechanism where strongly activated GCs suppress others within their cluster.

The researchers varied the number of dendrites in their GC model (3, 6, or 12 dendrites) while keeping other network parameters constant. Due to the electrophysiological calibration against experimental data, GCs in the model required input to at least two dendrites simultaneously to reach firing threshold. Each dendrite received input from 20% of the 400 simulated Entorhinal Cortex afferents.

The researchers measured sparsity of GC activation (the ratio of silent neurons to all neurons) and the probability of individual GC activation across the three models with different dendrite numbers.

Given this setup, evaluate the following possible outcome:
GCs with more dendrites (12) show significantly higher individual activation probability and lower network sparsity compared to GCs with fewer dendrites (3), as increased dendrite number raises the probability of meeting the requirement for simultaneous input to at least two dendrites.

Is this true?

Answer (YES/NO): NO